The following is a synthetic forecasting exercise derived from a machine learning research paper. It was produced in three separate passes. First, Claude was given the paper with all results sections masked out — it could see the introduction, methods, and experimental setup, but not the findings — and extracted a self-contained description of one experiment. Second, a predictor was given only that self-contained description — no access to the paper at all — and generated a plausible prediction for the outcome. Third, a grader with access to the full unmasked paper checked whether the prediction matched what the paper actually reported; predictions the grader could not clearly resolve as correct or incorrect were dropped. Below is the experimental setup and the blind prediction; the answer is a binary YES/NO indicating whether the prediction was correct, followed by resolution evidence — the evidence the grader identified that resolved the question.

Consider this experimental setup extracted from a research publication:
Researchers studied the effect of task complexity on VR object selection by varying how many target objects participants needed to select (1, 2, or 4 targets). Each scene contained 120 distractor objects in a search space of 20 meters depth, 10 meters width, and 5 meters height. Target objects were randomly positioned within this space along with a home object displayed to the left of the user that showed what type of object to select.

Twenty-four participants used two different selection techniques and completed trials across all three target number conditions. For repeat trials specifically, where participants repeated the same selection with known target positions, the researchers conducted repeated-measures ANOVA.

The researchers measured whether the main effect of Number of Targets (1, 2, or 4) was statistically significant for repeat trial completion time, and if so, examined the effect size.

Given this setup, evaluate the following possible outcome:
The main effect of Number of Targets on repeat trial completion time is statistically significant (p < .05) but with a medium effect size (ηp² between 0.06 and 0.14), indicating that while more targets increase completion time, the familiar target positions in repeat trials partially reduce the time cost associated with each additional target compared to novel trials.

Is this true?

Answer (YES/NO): NO